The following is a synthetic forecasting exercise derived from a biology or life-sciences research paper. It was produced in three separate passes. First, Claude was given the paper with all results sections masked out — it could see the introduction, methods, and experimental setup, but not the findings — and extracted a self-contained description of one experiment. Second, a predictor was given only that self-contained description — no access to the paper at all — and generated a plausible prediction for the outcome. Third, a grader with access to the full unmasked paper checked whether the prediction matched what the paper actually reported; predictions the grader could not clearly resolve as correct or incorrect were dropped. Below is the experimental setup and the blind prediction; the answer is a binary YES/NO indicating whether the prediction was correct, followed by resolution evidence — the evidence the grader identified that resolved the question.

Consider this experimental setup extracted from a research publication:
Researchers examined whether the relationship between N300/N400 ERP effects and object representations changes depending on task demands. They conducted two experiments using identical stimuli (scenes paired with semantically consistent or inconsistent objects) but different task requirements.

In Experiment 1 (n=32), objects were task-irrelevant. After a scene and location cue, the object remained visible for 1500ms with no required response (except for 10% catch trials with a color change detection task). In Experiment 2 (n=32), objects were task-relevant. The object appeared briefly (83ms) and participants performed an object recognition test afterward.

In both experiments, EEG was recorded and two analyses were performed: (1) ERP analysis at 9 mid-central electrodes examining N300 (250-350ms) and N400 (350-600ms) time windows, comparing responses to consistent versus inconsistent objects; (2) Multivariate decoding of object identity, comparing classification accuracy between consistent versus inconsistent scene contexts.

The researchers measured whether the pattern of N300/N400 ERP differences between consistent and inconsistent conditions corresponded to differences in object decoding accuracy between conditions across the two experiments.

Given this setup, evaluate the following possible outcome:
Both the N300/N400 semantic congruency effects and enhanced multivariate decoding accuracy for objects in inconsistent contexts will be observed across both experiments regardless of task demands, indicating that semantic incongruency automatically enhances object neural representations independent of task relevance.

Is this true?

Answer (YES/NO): NO